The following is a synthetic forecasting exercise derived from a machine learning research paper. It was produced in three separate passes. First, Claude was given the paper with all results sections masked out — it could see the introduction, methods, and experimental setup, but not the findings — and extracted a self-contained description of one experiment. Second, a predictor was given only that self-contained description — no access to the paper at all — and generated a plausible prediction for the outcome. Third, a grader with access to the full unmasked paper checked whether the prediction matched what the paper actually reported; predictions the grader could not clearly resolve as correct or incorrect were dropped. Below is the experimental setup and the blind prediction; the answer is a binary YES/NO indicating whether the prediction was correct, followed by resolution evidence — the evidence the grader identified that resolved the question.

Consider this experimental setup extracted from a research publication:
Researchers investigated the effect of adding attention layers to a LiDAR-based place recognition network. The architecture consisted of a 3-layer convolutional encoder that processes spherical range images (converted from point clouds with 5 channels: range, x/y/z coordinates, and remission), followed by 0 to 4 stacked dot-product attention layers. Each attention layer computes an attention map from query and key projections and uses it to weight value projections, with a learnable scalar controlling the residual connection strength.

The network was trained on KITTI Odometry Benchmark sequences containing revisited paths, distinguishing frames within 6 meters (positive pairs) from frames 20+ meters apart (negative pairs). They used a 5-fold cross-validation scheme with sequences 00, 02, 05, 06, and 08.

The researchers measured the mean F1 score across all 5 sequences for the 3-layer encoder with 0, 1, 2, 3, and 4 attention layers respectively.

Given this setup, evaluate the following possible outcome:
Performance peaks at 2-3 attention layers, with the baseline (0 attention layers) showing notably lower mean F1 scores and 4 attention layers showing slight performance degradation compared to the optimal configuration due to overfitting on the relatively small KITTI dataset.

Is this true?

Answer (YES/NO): NO